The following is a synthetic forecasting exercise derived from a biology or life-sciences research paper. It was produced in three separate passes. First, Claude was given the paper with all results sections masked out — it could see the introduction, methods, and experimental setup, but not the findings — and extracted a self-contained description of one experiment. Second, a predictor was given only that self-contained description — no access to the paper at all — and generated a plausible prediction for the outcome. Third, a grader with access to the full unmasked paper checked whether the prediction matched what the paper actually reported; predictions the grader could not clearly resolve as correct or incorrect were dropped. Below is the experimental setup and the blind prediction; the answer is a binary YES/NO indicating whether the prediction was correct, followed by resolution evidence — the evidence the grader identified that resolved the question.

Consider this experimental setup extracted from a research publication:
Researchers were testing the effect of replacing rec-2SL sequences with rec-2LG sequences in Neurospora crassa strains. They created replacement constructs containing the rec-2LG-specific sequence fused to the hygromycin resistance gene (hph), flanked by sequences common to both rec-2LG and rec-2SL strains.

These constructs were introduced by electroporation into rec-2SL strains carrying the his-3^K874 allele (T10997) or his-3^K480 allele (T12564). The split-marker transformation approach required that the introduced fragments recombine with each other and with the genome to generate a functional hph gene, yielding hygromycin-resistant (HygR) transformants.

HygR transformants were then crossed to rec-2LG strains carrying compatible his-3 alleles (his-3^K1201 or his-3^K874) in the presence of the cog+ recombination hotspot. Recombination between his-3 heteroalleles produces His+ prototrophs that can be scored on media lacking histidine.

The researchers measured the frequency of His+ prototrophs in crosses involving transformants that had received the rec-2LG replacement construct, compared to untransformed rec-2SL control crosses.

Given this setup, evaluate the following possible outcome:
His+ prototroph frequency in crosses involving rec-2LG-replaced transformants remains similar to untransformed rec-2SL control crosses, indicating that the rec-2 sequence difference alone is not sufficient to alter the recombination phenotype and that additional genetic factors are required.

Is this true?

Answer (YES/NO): NO